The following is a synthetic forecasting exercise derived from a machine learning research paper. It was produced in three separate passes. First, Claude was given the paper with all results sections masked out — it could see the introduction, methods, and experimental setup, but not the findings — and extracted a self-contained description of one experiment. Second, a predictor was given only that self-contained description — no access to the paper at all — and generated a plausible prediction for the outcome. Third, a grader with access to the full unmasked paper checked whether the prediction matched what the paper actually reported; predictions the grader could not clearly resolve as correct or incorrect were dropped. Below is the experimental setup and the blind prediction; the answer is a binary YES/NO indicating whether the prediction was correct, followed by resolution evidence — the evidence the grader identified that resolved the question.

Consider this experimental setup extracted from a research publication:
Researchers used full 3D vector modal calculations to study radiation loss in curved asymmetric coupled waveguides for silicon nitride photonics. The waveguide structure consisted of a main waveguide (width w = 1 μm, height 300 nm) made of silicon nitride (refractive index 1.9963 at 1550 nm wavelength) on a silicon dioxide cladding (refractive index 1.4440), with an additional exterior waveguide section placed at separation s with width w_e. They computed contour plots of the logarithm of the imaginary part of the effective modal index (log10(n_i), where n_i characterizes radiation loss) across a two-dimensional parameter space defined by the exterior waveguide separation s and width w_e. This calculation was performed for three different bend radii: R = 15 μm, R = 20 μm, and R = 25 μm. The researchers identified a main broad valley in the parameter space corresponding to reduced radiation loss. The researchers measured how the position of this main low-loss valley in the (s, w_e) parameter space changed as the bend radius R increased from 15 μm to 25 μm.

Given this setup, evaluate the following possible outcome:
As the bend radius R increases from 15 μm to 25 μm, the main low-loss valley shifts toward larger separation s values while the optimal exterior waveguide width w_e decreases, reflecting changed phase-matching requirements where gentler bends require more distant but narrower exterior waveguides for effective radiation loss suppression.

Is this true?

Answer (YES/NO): NO